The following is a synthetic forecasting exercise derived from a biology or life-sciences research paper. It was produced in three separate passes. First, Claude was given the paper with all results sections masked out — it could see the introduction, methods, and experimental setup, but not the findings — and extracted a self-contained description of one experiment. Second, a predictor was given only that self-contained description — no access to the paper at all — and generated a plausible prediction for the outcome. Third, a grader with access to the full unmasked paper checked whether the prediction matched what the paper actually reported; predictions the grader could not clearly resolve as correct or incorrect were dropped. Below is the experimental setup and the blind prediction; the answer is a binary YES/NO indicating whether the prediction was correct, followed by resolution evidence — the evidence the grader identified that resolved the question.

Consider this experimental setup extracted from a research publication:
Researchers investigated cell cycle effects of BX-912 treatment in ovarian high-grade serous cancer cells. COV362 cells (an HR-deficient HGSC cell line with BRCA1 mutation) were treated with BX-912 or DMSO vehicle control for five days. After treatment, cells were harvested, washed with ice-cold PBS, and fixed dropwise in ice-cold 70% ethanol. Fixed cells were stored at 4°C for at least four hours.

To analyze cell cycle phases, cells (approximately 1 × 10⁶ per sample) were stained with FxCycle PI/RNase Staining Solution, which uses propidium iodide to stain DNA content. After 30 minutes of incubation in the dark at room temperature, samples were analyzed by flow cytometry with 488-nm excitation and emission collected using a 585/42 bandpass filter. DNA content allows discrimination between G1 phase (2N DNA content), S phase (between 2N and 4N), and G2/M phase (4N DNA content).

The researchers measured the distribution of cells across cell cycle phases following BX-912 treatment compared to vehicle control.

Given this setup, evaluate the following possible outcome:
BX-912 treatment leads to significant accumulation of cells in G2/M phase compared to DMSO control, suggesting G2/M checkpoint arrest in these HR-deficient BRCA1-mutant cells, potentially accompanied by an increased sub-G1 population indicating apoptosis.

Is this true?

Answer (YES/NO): YES